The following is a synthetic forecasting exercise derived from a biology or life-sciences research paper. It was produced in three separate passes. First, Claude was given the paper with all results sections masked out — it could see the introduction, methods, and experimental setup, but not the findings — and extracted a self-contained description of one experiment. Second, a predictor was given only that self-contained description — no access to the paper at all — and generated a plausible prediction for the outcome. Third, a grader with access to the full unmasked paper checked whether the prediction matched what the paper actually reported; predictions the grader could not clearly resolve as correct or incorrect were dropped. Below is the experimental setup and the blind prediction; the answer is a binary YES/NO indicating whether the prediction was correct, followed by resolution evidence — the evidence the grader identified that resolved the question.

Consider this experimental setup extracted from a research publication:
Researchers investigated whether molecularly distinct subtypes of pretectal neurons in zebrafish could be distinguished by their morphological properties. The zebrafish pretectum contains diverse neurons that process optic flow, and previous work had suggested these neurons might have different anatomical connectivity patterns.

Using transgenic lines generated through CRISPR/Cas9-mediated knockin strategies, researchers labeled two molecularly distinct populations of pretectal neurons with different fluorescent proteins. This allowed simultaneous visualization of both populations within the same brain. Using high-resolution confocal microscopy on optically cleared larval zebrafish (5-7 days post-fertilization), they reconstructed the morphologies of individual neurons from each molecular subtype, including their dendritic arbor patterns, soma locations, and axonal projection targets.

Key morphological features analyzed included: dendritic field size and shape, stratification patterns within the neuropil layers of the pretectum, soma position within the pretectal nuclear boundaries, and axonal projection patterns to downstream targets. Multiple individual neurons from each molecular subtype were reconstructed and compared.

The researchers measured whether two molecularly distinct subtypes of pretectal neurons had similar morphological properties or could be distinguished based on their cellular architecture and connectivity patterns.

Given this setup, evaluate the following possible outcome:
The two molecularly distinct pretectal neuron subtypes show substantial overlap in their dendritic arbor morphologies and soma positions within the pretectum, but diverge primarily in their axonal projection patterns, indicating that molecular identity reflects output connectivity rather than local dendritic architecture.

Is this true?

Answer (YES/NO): NO